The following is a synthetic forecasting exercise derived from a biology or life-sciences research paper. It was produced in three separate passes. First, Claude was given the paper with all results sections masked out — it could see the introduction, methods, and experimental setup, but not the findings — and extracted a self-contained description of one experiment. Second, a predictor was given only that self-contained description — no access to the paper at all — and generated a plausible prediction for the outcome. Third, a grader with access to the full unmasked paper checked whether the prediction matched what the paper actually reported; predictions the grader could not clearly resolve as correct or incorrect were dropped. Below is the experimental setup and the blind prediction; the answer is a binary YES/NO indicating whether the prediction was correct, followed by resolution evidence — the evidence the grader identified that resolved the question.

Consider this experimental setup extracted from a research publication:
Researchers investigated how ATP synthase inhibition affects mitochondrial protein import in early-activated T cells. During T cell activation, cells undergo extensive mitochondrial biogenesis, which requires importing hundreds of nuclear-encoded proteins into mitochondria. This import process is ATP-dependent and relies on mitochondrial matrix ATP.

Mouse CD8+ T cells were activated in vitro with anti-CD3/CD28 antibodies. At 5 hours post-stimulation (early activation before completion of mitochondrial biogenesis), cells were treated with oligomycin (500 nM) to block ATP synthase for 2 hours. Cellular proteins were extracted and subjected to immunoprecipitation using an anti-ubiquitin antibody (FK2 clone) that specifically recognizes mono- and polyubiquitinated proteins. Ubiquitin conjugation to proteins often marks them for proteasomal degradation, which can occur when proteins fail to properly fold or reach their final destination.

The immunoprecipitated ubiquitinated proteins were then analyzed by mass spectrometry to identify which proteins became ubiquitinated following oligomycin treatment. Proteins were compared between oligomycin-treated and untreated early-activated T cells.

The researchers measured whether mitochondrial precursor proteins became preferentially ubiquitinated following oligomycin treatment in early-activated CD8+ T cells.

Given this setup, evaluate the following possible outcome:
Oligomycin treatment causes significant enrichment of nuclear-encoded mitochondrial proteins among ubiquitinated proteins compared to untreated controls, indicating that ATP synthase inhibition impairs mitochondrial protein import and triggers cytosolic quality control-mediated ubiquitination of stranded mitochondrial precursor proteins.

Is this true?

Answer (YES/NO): YES